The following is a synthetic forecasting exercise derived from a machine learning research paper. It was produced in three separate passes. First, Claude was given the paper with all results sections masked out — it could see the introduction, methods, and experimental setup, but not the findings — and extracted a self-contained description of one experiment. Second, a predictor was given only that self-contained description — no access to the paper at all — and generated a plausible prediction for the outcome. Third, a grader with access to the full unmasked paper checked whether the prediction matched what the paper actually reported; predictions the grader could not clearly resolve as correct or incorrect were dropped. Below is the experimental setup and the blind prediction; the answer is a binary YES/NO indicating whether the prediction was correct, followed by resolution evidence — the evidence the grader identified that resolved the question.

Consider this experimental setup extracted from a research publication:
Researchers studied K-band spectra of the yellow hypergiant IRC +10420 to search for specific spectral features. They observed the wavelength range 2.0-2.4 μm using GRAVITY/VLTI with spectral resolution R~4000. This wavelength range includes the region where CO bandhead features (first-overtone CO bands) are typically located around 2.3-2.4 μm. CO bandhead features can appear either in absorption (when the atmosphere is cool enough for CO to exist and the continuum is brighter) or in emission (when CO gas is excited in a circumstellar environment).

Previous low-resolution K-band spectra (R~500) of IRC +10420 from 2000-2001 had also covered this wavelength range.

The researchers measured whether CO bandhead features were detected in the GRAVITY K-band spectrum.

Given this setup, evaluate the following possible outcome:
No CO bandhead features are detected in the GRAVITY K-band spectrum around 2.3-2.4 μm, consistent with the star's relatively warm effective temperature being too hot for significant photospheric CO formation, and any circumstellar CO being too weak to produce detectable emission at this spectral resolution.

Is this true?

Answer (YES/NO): YES